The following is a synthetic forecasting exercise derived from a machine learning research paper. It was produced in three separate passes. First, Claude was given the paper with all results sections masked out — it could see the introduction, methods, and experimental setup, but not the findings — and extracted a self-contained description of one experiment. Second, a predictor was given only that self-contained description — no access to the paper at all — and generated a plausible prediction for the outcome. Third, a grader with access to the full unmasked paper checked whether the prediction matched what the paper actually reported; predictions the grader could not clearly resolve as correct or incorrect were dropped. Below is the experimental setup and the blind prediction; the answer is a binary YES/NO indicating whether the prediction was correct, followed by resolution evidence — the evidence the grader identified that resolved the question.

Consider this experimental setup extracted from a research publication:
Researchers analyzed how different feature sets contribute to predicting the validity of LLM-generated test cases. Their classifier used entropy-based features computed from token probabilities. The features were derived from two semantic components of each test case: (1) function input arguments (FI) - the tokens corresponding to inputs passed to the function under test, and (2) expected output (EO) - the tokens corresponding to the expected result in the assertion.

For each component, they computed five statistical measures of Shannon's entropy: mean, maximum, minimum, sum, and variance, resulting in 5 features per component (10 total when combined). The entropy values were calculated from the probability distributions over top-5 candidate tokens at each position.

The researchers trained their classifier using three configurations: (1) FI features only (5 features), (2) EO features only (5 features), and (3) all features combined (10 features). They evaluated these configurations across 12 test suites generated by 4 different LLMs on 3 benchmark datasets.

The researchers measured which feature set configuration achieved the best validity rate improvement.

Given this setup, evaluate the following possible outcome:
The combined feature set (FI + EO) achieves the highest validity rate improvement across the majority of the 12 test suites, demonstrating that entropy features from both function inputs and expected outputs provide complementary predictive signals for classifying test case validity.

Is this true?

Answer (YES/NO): YES